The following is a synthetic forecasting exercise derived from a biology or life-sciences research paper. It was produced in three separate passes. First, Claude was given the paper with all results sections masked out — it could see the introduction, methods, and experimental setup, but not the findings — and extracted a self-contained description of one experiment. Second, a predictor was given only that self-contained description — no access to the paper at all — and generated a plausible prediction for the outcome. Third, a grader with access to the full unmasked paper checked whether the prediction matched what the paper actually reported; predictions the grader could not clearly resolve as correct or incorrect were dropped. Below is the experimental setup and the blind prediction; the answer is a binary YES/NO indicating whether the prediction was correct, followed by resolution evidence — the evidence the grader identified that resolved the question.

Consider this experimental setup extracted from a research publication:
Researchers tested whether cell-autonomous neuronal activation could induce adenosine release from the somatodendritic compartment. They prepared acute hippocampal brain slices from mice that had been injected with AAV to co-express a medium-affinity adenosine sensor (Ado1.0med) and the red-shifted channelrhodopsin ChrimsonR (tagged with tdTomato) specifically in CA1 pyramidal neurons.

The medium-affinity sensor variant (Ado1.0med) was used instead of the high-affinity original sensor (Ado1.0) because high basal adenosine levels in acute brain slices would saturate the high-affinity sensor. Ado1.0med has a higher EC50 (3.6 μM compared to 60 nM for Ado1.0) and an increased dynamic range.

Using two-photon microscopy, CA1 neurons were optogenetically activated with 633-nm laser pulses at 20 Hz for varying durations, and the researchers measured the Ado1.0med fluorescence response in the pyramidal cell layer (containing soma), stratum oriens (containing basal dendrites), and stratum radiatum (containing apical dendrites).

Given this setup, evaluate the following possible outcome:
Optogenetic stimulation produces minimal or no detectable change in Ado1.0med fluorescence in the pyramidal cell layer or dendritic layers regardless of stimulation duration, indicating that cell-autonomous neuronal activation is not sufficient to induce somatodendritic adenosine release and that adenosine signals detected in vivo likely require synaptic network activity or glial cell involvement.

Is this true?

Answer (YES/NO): NO